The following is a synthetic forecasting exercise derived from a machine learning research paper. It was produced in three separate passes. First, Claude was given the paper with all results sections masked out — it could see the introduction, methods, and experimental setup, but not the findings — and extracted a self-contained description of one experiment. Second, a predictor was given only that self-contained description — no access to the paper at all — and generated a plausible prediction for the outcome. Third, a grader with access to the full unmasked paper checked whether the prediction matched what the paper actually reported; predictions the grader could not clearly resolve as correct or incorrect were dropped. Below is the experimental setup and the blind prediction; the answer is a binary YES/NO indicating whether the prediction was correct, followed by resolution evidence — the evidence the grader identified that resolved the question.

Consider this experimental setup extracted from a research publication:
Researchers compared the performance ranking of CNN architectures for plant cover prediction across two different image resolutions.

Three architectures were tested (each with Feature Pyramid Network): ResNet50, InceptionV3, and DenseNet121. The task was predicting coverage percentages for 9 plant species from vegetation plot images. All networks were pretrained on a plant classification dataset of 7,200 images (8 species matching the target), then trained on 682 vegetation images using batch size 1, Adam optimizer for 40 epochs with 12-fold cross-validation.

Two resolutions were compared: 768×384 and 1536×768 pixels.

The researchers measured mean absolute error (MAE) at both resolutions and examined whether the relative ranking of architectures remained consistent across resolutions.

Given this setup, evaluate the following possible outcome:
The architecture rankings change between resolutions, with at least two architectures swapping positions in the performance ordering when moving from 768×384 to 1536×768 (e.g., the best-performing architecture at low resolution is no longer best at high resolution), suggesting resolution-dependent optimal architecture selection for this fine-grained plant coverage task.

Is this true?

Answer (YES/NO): NO